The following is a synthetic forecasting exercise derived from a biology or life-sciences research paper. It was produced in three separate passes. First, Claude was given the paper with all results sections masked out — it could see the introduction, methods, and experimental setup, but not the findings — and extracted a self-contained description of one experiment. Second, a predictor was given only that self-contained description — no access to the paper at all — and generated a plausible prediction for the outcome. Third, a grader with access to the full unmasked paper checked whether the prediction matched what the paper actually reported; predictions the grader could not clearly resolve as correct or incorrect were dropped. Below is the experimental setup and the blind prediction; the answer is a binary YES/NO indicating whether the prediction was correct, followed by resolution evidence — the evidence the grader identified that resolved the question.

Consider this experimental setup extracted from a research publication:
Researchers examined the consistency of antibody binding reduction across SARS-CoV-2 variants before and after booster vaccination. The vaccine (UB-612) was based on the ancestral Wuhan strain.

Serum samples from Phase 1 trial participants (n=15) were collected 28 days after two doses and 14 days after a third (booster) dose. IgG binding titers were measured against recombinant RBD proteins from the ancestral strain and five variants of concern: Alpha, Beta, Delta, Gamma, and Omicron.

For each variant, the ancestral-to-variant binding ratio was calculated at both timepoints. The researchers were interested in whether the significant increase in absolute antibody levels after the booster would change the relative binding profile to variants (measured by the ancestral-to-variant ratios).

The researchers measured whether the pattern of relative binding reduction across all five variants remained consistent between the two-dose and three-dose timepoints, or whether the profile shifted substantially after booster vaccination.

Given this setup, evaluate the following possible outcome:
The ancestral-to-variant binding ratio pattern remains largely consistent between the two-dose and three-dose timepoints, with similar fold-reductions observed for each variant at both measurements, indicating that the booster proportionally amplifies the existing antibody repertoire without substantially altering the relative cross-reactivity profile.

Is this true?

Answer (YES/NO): YES